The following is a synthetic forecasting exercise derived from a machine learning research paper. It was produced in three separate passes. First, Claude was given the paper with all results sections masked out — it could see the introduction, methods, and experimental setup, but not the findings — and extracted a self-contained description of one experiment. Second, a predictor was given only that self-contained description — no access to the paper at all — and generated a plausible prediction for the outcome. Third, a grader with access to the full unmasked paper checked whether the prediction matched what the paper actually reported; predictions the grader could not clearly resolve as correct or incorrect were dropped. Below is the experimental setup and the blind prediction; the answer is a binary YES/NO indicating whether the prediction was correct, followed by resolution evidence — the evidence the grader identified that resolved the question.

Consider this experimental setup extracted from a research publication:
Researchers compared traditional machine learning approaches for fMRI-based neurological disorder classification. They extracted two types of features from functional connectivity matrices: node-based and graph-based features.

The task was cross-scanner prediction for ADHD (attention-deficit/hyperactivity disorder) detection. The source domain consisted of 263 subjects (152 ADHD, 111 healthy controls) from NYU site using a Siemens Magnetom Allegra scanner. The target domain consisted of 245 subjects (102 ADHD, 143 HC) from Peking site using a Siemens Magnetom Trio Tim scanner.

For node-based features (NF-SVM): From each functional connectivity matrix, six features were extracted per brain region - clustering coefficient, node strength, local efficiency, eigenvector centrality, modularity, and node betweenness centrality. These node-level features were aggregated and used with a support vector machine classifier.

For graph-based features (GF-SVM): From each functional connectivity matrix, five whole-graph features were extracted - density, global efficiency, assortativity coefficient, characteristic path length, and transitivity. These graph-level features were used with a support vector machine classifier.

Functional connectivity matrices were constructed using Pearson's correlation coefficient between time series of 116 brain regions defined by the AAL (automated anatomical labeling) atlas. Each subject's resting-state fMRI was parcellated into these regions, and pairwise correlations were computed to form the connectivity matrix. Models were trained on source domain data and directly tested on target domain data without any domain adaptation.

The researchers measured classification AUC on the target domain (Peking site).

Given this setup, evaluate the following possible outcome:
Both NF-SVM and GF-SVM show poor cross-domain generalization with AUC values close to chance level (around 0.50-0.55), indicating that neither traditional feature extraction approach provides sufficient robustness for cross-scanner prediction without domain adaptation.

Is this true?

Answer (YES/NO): NO